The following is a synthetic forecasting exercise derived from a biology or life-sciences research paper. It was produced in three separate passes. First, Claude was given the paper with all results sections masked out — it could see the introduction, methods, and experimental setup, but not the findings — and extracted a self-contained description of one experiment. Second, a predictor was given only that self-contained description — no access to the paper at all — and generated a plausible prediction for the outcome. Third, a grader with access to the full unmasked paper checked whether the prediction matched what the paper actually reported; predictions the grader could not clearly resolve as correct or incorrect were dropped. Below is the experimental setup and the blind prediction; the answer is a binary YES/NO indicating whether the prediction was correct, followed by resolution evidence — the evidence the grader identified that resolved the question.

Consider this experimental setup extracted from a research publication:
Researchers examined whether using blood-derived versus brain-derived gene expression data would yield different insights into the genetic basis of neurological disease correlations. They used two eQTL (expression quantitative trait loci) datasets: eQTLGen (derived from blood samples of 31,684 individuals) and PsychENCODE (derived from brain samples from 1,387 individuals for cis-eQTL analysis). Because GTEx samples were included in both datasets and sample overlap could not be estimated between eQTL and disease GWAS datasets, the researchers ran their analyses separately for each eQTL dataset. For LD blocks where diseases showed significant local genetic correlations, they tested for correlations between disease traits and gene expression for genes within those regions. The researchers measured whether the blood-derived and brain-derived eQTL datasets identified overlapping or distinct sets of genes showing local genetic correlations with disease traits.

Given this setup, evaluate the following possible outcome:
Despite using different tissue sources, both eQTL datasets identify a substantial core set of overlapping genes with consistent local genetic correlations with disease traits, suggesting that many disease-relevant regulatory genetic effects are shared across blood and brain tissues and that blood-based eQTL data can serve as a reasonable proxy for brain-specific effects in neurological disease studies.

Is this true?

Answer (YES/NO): NO